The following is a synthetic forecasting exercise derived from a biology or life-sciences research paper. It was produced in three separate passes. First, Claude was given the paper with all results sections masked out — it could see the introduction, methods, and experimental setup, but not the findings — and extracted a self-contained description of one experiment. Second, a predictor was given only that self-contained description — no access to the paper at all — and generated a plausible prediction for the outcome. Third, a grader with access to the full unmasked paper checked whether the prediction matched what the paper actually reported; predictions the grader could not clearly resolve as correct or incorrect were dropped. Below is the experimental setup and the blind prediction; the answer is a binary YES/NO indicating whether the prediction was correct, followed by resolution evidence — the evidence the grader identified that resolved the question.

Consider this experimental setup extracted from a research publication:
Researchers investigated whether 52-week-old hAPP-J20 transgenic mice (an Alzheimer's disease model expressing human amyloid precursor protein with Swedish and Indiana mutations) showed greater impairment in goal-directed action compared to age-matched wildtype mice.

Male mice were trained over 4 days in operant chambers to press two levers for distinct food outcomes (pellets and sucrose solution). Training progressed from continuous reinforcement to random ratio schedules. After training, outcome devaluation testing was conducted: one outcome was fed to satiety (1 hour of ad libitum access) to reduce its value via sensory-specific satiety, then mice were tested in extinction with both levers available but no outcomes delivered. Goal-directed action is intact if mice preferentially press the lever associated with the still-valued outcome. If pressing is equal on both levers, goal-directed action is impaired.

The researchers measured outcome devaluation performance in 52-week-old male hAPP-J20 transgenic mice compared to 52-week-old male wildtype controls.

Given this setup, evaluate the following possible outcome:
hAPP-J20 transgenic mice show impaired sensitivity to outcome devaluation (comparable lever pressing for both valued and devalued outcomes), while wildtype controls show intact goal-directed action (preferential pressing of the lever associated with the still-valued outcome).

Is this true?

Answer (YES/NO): NO